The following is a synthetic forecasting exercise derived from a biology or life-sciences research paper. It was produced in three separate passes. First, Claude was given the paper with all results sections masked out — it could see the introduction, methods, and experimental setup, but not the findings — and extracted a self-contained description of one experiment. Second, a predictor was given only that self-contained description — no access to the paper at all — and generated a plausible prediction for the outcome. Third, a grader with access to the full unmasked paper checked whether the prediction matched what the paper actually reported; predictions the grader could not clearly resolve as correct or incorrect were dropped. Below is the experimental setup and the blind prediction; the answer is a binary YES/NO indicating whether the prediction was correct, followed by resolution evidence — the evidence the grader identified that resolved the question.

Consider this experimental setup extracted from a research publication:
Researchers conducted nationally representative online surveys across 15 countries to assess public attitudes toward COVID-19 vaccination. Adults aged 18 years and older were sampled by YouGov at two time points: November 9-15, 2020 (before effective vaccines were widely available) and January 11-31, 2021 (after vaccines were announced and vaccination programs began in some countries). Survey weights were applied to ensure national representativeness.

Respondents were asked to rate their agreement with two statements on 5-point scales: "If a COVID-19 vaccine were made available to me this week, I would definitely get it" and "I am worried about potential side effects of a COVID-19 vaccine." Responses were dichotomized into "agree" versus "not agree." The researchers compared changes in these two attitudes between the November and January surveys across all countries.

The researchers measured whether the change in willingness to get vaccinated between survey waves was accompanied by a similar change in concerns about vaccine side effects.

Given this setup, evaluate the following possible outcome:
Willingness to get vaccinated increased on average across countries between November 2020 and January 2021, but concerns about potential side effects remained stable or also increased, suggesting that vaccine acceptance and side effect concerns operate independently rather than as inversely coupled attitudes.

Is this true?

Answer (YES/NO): NO